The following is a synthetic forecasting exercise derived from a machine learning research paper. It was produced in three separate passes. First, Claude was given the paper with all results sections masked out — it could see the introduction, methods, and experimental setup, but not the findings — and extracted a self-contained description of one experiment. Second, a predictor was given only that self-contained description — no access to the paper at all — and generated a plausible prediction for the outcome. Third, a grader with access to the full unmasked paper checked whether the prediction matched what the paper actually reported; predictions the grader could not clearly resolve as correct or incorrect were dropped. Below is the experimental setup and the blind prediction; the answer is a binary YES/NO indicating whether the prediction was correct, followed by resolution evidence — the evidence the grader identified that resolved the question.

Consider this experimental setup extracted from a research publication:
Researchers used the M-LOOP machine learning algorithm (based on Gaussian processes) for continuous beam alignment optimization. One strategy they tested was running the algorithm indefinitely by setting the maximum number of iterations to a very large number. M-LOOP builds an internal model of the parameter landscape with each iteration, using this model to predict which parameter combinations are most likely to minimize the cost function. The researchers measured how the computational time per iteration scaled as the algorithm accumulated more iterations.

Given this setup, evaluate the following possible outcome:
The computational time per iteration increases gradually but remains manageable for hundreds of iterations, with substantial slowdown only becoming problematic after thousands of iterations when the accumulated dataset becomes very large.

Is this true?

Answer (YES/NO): NO